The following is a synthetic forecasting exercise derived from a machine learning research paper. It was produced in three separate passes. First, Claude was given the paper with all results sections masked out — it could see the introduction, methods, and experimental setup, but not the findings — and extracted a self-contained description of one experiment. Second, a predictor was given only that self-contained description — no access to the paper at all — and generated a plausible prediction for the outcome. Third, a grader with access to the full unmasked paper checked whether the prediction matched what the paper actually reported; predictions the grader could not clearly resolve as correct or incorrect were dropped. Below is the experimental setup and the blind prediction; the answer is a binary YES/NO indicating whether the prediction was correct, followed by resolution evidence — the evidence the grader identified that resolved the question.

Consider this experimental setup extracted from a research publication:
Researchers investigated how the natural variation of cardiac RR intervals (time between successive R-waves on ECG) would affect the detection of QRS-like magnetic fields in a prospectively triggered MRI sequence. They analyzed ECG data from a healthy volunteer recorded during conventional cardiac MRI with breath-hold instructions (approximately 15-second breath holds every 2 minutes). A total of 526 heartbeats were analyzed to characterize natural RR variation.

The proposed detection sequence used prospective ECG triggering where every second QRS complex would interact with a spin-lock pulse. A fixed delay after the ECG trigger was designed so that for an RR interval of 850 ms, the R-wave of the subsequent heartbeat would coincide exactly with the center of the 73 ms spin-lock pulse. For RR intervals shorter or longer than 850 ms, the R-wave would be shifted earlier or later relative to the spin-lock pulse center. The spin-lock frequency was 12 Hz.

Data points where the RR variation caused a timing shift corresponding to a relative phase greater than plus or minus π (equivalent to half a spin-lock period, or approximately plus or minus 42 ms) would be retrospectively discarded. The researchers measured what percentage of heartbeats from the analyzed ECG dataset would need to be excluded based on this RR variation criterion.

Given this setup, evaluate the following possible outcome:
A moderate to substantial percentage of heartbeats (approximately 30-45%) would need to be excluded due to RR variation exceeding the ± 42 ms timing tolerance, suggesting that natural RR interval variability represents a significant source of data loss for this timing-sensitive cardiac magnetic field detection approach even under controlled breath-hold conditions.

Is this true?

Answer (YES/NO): YES